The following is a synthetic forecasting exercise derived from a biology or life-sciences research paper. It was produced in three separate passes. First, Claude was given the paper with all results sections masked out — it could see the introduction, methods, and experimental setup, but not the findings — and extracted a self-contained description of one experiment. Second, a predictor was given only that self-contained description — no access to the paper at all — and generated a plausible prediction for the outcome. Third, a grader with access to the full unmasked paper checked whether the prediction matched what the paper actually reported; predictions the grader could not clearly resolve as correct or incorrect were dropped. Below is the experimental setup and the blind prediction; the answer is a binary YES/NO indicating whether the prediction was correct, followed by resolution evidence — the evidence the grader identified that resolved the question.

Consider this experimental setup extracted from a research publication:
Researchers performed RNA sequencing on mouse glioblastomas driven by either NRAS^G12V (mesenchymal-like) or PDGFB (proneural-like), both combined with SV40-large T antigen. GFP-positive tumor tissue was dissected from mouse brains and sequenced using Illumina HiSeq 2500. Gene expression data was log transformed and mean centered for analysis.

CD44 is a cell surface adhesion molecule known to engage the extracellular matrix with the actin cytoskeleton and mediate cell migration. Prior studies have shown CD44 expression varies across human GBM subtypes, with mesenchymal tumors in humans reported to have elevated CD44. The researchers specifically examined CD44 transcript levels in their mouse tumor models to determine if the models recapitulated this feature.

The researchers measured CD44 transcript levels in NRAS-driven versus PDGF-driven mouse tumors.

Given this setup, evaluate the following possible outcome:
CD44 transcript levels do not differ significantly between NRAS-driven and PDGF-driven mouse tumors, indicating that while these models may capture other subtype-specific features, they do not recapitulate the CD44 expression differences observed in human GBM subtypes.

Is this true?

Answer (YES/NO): NO